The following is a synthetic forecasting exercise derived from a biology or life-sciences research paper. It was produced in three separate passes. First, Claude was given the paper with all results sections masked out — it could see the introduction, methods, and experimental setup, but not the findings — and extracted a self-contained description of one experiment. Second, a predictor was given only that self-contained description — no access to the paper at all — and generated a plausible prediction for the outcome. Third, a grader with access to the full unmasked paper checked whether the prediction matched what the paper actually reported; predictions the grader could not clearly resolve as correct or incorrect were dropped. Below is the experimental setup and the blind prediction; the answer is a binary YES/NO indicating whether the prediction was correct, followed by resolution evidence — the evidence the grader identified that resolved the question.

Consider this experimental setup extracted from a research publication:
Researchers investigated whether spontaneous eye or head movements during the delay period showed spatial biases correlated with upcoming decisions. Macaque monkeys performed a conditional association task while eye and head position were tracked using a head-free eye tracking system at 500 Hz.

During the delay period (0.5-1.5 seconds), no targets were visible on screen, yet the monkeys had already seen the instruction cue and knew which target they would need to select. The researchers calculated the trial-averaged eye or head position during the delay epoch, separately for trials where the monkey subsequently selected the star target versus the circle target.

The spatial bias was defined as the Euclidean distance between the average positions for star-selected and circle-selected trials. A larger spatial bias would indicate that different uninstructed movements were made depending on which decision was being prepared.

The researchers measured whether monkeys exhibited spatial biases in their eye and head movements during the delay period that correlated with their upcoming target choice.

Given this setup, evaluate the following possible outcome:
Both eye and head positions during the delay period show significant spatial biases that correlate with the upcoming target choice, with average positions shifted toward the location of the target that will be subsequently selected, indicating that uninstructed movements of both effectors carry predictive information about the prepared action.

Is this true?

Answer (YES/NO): NO